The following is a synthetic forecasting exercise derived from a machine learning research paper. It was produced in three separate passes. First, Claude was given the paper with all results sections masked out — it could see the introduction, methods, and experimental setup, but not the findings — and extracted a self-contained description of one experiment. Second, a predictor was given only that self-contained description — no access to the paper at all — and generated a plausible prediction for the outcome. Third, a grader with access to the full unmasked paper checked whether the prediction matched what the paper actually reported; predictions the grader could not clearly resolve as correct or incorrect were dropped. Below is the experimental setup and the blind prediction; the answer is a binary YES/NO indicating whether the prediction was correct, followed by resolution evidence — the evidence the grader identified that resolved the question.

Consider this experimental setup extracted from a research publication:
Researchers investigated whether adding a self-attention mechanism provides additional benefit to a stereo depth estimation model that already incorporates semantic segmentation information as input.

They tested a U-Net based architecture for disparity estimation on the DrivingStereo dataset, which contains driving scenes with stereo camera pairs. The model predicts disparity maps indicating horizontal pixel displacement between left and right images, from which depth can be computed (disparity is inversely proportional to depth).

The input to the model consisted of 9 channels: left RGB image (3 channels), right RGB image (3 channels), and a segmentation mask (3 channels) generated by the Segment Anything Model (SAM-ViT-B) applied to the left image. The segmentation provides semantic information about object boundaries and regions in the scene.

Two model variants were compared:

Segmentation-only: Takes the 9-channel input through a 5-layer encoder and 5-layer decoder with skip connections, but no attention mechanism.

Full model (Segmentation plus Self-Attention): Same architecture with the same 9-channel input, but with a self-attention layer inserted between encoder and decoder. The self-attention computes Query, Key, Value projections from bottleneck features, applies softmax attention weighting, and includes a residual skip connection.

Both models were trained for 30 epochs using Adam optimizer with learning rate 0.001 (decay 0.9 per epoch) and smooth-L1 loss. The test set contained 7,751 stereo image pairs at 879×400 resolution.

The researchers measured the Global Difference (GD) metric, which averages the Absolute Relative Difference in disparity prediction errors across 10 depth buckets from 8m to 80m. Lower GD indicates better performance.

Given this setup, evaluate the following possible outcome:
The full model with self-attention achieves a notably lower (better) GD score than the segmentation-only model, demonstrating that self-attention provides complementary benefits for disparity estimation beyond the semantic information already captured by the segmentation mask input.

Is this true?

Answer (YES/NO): NO